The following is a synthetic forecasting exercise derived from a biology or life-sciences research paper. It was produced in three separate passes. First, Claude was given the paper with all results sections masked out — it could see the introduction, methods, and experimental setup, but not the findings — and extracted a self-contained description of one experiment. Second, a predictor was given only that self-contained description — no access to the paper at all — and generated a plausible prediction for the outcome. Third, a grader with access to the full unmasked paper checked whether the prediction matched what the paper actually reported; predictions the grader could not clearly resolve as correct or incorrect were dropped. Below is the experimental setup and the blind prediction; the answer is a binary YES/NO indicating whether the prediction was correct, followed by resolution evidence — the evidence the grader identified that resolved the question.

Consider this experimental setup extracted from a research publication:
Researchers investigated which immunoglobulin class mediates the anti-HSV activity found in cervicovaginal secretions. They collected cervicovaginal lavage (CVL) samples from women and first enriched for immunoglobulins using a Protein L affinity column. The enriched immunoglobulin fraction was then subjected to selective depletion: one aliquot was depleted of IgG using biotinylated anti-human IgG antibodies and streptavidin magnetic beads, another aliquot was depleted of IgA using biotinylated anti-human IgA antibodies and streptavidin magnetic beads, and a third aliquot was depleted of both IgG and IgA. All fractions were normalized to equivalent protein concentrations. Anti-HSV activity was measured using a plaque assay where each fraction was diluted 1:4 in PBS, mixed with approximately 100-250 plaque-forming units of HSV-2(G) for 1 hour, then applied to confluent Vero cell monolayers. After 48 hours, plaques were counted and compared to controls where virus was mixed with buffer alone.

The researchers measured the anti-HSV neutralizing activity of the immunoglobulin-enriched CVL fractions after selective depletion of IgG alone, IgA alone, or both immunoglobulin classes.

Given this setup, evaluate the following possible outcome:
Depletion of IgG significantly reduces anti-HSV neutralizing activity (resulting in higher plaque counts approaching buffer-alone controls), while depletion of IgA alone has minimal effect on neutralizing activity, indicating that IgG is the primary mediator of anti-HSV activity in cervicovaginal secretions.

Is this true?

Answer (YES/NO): YES